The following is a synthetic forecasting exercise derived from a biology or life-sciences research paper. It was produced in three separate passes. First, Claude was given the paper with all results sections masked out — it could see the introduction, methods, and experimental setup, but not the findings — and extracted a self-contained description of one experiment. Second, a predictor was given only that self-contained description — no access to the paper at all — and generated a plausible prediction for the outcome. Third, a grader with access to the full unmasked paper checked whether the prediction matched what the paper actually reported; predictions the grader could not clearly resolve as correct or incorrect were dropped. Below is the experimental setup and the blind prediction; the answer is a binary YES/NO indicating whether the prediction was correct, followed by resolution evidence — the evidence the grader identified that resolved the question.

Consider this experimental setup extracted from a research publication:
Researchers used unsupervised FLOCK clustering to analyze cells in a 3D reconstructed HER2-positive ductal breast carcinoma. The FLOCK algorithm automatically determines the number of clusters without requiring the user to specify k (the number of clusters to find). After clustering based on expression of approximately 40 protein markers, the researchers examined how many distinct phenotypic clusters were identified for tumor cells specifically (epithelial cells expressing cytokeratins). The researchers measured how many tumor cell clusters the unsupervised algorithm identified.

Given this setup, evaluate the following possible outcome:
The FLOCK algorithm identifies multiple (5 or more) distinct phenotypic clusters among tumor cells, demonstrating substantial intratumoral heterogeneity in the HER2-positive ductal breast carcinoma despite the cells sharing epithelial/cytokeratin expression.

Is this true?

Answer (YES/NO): YES